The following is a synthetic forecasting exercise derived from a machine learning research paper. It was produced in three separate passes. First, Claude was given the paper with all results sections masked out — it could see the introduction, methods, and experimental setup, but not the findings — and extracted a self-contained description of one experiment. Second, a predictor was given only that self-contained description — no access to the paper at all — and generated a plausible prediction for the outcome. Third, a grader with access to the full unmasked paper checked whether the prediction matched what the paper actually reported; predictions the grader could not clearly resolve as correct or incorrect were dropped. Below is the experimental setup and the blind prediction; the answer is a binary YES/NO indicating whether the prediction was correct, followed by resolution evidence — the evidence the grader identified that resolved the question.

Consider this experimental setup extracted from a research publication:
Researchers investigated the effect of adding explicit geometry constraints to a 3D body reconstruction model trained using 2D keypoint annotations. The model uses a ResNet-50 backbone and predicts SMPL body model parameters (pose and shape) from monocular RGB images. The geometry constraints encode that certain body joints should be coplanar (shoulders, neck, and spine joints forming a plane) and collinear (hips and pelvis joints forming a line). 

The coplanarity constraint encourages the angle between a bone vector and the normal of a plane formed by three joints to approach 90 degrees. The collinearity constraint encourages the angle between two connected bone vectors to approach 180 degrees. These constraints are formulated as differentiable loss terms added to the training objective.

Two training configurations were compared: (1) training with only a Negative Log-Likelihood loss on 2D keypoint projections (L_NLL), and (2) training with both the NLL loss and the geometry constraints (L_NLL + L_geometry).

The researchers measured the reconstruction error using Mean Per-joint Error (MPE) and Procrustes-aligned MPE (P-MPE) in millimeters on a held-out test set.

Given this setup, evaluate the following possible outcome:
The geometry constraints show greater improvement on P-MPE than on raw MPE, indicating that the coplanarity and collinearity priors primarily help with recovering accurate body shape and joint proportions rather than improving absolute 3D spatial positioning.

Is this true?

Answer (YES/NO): NO